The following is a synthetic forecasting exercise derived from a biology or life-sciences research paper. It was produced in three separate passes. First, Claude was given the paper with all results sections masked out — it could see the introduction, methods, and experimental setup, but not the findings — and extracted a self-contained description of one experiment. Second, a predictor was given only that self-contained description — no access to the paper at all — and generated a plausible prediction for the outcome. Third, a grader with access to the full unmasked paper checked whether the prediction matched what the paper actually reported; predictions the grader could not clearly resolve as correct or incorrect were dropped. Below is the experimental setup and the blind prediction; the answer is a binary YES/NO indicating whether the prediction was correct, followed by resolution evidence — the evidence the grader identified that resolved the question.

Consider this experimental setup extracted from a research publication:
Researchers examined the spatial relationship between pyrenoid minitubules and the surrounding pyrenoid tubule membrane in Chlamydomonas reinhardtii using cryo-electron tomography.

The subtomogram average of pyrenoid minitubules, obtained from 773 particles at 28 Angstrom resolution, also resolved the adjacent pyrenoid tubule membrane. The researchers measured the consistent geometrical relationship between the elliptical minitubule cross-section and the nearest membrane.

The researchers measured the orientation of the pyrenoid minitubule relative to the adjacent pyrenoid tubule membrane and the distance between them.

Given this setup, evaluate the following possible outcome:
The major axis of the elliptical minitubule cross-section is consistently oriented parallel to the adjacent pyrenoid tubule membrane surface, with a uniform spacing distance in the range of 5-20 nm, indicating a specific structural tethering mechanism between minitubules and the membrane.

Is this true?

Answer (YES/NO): YES